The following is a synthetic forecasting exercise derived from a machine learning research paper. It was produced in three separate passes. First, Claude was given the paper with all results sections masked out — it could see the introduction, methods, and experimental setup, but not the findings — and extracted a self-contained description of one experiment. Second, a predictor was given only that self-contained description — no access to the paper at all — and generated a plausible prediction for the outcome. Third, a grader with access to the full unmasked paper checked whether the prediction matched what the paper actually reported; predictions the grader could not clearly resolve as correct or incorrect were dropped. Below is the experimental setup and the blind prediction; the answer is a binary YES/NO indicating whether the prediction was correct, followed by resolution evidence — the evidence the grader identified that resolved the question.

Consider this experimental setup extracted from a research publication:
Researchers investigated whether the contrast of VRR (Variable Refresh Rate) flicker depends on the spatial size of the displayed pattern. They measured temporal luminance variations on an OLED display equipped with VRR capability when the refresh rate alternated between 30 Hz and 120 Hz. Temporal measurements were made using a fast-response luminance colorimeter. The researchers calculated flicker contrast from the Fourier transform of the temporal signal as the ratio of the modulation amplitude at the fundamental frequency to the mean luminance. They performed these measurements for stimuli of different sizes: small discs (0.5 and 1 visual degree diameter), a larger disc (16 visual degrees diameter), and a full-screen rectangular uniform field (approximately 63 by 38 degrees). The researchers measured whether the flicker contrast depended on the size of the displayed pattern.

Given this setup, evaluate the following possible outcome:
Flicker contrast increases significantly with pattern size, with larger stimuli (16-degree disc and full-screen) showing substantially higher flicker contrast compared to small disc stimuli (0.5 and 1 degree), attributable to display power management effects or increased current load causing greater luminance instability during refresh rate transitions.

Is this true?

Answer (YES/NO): NO